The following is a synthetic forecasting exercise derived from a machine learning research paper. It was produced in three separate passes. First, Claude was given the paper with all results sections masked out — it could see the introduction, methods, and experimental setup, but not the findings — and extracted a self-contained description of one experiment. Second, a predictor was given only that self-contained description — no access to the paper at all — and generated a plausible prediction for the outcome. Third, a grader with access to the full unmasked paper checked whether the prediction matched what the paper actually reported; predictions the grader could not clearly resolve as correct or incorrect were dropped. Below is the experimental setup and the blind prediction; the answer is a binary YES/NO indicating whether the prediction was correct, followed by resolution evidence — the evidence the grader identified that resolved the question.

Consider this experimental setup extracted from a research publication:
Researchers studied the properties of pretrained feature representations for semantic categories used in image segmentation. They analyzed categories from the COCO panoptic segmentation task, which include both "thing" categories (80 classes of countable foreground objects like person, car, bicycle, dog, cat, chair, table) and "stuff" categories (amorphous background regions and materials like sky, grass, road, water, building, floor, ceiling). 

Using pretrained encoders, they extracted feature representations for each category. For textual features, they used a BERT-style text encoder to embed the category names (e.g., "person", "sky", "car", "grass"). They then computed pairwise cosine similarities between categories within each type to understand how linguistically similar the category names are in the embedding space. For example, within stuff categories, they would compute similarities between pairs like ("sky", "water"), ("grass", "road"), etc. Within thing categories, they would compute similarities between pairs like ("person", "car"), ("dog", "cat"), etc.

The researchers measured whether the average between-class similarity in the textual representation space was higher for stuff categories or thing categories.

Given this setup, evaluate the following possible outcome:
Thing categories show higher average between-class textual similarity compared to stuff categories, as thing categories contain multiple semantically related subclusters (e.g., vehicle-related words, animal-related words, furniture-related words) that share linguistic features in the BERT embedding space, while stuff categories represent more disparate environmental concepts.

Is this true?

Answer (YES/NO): NO